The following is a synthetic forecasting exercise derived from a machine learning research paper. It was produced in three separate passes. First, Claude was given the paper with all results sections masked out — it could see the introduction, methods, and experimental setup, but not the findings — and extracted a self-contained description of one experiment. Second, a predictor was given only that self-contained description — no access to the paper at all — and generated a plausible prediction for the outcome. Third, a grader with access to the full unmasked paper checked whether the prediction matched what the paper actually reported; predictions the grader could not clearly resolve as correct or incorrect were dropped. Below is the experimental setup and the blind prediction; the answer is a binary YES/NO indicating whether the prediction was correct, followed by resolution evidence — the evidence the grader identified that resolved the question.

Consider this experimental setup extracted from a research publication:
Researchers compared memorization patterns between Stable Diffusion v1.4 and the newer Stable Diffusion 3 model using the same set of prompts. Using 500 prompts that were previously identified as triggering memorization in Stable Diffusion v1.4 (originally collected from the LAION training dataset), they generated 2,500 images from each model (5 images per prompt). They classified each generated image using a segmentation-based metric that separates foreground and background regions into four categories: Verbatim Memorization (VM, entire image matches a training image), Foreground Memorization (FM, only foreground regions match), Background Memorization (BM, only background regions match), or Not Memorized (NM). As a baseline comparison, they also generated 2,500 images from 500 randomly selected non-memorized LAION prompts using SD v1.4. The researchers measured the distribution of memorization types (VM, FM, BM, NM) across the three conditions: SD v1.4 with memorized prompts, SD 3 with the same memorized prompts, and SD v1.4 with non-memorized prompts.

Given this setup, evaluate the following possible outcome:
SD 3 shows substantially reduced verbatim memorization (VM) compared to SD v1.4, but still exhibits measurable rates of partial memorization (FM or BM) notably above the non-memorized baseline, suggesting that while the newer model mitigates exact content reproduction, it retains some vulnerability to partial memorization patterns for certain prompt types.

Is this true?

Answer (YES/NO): NO